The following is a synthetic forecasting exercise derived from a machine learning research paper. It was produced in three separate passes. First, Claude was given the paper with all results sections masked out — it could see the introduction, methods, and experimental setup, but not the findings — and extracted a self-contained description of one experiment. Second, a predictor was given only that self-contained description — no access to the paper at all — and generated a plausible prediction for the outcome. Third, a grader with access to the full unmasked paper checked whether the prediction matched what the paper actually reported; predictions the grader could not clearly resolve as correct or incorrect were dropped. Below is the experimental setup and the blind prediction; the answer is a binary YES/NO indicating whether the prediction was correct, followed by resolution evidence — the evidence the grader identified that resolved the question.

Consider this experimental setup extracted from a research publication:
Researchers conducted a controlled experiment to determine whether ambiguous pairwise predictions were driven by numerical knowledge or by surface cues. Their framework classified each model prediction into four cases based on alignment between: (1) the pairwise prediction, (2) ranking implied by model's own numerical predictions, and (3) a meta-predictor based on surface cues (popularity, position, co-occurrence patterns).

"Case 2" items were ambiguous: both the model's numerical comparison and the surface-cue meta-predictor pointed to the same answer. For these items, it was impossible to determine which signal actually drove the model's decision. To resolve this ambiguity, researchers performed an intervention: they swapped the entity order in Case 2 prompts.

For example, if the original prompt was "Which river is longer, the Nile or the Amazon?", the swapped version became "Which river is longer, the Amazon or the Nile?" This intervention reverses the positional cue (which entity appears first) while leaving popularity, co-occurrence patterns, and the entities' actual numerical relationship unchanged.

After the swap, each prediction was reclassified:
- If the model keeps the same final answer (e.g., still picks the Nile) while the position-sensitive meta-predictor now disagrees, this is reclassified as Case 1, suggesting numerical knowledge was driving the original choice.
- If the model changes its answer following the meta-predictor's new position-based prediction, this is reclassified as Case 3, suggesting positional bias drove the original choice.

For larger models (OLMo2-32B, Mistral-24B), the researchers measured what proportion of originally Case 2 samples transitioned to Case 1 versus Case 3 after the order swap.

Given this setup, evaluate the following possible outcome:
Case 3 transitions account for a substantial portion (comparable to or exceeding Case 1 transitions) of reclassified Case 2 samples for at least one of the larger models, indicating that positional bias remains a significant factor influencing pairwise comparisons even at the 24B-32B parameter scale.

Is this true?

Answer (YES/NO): NO